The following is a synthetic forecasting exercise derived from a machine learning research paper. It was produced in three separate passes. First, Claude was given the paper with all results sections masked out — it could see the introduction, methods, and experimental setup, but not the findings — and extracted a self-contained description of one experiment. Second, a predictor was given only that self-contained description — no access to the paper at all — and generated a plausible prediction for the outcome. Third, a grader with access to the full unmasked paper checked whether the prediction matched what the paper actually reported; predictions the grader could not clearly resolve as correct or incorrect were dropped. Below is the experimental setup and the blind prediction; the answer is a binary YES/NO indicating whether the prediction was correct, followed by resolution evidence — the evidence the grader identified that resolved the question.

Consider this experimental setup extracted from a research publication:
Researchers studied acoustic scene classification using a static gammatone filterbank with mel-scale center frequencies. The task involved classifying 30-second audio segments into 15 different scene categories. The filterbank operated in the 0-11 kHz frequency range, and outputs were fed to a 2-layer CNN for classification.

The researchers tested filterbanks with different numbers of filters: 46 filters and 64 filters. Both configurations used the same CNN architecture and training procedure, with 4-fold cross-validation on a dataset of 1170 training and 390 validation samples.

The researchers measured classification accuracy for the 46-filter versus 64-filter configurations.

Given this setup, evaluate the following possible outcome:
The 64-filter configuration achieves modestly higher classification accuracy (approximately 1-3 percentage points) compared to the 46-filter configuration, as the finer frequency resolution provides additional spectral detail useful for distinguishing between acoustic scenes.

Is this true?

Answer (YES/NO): NO